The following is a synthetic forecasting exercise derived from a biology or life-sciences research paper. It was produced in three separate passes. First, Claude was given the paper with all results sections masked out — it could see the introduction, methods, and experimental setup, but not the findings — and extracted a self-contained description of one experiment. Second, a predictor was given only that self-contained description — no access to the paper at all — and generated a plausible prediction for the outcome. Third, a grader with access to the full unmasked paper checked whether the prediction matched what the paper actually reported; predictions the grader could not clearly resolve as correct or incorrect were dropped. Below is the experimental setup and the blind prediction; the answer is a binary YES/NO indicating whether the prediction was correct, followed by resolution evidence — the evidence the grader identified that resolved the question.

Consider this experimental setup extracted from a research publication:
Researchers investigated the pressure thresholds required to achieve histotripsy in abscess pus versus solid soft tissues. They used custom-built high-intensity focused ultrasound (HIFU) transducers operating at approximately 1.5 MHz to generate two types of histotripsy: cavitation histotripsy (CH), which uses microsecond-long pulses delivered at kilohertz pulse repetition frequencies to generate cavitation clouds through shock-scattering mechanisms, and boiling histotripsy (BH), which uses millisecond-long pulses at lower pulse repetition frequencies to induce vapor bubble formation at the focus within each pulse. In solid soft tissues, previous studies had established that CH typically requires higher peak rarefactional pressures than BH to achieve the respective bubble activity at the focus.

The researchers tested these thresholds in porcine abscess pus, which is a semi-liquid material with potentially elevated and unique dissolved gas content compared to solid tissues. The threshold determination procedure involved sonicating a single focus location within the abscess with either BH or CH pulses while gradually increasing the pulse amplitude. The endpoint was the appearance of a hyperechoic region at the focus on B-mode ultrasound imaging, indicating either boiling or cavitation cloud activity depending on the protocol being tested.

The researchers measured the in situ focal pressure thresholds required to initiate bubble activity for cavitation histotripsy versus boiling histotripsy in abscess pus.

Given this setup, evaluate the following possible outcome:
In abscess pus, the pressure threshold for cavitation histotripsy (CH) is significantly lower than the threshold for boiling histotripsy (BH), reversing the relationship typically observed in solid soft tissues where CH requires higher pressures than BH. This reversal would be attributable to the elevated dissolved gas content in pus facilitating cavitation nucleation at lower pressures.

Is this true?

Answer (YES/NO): NO